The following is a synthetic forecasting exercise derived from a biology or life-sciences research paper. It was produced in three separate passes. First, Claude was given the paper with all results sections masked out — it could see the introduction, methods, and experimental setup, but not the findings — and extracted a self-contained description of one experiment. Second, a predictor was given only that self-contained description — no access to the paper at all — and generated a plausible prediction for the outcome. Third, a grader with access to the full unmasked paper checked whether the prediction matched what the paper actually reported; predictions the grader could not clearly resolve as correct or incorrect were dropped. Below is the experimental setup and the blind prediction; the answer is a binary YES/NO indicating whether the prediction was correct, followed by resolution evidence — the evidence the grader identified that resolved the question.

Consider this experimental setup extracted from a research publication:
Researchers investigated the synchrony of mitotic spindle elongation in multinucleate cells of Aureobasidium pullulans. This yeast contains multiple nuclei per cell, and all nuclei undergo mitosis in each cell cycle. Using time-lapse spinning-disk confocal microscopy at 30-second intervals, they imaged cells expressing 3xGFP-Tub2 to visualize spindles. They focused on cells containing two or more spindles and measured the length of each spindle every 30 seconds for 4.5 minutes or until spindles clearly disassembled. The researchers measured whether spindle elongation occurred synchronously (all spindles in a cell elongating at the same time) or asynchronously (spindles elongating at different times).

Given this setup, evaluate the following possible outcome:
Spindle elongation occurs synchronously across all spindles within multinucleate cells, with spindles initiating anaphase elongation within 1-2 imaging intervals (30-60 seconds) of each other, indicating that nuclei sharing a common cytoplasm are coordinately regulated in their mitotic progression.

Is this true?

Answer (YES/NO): YES